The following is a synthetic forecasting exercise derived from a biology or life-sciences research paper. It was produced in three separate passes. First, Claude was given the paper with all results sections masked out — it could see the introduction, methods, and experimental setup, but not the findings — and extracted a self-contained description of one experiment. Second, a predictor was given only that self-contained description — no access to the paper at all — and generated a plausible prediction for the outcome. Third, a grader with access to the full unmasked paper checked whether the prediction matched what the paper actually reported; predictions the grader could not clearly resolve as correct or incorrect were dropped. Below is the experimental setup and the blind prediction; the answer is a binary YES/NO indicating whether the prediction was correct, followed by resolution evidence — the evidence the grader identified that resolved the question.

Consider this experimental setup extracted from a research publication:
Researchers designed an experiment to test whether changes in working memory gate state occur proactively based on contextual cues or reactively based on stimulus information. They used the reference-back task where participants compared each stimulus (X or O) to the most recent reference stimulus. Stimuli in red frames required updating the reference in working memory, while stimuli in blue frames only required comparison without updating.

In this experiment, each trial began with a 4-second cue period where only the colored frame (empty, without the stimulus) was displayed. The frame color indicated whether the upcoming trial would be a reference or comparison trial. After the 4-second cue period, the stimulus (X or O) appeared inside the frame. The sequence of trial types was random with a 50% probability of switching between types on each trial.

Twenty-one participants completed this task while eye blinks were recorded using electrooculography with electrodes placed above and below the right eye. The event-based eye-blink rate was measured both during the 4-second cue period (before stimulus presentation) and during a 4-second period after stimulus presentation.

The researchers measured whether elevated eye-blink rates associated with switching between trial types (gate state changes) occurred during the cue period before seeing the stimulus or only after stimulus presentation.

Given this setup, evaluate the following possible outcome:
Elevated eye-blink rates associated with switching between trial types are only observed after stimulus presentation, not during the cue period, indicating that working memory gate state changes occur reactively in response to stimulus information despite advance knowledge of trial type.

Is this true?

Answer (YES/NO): NO